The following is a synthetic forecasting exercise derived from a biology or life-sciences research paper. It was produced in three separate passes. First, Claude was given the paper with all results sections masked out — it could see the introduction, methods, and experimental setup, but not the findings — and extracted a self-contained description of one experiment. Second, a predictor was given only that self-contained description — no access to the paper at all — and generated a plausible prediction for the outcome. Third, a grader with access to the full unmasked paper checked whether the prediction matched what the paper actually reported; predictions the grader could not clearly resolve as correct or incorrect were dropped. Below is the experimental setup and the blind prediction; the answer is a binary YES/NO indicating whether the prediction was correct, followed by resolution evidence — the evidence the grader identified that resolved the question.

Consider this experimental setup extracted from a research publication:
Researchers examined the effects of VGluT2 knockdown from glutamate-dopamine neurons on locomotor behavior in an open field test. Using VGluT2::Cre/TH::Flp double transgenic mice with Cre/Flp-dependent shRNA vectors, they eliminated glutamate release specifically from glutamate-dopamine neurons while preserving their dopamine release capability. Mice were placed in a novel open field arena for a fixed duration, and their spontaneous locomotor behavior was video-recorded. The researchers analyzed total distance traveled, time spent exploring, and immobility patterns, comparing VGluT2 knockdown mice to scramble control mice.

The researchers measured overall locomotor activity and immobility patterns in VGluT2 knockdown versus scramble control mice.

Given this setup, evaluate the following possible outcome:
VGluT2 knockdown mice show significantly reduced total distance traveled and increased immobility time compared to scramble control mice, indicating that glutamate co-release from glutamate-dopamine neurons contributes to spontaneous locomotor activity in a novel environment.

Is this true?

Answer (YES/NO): YES